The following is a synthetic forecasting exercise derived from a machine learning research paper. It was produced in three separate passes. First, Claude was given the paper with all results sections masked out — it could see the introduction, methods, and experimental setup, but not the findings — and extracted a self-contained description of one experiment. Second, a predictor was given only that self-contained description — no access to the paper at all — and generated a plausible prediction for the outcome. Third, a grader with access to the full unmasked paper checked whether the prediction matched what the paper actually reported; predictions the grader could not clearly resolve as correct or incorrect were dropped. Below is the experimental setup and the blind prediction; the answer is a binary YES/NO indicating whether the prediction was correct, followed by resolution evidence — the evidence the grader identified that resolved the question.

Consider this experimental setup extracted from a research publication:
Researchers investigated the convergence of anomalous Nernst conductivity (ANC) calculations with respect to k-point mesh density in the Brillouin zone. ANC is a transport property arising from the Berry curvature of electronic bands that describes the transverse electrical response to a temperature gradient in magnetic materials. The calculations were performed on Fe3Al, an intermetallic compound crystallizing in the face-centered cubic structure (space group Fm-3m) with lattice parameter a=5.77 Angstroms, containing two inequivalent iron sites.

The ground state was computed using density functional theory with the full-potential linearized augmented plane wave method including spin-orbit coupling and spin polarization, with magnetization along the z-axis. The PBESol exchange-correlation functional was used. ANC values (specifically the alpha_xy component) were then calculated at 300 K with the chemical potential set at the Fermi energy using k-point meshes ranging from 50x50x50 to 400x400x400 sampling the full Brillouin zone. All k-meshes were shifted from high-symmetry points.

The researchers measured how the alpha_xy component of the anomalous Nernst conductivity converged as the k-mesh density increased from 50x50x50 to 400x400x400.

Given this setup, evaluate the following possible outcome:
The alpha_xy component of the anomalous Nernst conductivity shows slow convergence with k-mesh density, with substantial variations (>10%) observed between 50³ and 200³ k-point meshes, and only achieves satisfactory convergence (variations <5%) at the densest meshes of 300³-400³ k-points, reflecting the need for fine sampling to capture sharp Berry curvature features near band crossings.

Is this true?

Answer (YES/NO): YES